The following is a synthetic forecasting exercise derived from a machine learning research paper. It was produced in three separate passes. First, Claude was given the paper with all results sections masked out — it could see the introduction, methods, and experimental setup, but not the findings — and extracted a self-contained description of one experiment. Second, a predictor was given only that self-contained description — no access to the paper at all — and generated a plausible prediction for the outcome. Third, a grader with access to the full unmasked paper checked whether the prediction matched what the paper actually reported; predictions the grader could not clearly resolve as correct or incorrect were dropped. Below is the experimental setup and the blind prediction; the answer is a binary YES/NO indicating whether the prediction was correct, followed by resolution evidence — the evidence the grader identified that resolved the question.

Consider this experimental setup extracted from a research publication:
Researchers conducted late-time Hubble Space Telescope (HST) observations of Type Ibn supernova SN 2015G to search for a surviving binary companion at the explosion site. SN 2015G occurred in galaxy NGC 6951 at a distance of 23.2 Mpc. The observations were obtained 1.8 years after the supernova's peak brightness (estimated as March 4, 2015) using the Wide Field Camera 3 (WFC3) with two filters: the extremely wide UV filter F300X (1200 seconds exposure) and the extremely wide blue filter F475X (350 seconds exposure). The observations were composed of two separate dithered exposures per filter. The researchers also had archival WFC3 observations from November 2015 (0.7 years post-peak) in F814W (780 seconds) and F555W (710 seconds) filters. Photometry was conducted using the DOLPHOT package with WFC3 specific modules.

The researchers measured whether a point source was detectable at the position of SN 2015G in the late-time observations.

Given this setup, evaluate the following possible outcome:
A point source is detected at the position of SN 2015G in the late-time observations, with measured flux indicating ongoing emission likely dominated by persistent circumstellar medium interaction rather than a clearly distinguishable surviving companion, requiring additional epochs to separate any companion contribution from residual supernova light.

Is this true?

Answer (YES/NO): NO